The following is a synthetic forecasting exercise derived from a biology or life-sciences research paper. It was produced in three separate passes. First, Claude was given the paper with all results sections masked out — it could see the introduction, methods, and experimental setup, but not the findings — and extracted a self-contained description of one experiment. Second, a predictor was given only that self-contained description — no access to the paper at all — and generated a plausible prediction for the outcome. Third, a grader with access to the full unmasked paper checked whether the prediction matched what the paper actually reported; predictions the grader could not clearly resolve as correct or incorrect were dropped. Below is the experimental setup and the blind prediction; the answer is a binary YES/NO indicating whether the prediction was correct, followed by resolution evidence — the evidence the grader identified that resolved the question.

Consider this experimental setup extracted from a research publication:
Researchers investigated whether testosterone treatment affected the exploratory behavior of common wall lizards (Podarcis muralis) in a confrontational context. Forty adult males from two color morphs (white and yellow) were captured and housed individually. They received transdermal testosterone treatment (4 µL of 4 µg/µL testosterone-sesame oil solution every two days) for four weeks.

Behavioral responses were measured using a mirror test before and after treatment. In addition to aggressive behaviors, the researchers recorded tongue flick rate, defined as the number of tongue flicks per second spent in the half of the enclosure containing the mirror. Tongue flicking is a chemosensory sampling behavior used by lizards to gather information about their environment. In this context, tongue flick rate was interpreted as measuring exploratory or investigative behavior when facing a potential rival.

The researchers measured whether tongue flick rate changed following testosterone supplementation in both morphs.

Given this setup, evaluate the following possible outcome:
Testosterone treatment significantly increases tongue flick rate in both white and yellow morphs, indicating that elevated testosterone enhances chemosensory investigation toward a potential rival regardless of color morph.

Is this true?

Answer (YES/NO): NO